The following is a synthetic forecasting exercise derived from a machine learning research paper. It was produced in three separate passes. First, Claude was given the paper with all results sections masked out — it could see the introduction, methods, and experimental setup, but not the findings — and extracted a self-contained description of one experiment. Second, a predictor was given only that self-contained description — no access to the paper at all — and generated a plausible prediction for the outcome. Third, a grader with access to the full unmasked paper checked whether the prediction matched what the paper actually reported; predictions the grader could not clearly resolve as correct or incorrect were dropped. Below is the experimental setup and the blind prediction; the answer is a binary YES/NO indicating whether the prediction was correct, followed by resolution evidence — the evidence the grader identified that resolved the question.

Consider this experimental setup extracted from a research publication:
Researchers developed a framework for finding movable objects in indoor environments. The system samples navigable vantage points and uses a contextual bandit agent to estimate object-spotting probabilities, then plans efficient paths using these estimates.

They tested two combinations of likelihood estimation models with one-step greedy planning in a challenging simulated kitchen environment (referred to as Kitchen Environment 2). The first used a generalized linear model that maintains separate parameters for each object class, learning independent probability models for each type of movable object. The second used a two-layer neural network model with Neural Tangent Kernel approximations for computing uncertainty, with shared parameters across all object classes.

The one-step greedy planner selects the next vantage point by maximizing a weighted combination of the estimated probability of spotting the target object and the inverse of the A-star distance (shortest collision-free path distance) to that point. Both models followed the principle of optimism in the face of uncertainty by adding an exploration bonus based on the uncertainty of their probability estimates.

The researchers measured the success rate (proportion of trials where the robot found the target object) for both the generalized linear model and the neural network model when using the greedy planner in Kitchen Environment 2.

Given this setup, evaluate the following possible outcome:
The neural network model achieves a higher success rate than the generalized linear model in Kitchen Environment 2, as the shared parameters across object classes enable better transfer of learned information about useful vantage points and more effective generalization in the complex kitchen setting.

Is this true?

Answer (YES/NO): NO